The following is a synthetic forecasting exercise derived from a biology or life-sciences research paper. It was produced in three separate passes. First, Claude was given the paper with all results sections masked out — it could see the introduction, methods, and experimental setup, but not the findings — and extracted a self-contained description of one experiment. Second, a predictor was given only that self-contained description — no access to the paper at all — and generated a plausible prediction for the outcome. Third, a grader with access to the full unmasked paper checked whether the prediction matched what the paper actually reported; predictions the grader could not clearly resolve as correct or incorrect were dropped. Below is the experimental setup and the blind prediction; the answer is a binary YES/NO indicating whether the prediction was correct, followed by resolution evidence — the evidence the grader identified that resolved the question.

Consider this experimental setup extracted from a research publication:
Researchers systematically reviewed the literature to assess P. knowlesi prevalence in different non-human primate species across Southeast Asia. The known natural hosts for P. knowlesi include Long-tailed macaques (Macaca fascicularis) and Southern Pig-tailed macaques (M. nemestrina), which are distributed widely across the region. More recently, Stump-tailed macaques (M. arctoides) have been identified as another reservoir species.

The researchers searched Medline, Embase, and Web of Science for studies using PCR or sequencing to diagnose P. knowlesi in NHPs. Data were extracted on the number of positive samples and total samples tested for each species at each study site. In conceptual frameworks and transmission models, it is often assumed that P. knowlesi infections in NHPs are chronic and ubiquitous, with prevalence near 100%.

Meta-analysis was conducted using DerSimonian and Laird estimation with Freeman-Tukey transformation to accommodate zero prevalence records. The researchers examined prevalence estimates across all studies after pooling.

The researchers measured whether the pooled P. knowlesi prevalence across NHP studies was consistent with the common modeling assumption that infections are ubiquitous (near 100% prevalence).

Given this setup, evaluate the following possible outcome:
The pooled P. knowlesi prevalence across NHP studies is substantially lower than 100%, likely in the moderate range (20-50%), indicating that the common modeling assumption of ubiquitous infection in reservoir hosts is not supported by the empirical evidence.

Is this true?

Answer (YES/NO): NO